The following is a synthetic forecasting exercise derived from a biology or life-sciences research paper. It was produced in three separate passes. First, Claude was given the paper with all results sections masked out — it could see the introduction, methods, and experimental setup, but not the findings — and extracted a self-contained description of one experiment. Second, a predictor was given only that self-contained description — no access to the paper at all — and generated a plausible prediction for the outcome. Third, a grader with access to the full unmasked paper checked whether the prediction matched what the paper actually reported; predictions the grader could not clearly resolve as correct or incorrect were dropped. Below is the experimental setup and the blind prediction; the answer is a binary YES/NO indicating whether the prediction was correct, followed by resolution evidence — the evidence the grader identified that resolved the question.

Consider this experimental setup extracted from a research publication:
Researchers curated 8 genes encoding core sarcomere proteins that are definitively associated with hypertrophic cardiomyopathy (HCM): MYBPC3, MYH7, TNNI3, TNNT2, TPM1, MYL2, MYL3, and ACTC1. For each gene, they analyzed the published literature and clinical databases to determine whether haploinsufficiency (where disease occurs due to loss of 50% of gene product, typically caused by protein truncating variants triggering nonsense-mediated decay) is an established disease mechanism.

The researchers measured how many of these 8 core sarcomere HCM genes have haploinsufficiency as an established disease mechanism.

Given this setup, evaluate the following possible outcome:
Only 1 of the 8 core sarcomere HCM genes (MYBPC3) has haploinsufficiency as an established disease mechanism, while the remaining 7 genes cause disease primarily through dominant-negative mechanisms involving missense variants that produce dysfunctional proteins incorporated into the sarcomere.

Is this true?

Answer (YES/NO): YES